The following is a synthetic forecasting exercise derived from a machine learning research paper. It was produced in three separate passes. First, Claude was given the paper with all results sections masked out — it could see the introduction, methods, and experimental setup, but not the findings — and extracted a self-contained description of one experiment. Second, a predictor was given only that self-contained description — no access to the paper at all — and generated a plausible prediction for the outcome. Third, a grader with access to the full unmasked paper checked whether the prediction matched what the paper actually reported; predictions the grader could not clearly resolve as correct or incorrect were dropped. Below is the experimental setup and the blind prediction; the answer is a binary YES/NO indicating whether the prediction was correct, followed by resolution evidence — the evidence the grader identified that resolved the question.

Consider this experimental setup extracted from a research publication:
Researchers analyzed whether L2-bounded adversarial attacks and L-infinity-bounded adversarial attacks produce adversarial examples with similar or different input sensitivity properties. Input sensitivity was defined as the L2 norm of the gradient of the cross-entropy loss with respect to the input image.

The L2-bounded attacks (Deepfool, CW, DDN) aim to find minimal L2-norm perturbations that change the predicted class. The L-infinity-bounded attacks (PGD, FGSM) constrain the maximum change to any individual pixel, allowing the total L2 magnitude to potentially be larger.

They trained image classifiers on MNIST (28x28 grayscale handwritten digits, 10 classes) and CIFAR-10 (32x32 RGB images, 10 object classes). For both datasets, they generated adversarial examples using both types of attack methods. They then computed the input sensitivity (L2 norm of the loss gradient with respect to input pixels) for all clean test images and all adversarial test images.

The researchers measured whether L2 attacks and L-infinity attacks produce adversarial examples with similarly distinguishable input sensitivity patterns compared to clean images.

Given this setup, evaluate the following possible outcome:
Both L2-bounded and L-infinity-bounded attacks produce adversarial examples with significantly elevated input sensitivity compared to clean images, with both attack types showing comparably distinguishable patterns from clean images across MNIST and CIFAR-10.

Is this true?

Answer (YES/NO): NO